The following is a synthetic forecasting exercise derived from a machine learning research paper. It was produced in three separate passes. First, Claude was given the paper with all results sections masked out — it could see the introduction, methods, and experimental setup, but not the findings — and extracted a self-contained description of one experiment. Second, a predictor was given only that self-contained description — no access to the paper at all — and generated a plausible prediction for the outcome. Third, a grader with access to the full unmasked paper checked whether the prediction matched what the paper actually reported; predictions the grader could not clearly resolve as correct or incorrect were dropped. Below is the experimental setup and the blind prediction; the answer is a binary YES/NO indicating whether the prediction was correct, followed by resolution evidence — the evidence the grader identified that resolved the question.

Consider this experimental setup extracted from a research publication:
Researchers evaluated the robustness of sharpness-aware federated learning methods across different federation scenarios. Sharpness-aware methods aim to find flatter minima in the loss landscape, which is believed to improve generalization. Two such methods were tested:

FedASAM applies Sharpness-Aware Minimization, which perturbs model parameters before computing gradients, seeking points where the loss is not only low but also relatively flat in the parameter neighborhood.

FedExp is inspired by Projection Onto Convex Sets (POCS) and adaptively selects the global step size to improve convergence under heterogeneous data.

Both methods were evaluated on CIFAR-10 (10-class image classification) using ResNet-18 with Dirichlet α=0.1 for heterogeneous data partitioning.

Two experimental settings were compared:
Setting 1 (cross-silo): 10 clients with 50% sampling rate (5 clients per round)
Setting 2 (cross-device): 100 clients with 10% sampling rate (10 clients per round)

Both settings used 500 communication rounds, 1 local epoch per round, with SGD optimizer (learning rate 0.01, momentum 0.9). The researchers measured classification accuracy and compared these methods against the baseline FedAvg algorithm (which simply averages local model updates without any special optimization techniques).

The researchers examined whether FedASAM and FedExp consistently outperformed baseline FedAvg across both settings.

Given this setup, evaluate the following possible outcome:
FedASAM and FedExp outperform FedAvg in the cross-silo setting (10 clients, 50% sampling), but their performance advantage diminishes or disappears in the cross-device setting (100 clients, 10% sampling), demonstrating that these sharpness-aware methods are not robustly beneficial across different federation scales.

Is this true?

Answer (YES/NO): YES